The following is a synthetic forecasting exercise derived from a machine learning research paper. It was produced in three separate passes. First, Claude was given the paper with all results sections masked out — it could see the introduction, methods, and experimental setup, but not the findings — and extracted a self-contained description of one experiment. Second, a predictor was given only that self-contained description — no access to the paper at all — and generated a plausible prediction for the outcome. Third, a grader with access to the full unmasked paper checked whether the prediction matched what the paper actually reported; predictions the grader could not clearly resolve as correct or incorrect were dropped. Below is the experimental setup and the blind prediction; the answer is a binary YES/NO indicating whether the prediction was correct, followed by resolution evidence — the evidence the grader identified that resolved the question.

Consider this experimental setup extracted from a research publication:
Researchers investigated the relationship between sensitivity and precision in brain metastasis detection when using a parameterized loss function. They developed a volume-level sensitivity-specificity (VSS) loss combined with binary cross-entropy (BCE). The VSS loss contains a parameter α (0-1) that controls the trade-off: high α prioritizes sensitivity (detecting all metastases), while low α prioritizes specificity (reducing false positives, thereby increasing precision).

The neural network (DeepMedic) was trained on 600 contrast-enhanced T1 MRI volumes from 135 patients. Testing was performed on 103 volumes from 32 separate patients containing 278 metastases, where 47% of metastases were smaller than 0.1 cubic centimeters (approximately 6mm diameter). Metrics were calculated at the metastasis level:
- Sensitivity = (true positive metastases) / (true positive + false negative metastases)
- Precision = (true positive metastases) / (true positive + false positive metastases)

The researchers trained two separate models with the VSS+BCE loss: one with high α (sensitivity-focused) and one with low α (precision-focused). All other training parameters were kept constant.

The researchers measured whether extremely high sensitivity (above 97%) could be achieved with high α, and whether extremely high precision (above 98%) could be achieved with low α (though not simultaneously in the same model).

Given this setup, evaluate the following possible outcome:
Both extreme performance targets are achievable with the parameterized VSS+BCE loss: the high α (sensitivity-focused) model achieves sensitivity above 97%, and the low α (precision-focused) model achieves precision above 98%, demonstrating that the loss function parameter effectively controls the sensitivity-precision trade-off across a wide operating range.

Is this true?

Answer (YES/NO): YES